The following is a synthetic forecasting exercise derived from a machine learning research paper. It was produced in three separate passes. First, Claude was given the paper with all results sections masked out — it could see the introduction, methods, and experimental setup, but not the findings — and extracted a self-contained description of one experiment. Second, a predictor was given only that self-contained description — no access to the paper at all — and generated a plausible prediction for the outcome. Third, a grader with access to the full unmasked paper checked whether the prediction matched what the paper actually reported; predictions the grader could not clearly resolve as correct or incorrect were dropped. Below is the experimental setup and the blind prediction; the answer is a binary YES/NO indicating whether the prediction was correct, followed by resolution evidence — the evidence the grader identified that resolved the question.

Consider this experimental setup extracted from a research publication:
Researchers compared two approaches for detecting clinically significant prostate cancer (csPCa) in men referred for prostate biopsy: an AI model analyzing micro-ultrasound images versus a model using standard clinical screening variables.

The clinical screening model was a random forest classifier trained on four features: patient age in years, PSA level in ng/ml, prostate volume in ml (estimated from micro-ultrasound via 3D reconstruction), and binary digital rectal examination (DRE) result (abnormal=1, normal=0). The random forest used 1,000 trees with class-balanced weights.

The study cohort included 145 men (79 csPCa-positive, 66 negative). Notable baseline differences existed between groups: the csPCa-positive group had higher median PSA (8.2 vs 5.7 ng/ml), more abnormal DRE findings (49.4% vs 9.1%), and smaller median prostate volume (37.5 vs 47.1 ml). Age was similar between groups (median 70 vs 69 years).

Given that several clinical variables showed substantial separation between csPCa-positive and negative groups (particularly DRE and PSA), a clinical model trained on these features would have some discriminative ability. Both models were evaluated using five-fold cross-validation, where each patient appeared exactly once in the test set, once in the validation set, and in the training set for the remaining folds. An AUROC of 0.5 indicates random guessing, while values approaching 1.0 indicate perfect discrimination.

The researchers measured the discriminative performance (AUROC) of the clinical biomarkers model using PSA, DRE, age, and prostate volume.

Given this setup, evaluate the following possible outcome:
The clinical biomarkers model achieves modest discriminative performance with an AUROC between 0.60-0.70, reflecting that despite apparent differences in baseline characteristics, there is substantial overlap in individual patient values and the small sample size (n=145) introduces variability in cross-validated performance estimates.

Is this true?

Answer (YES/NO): NO